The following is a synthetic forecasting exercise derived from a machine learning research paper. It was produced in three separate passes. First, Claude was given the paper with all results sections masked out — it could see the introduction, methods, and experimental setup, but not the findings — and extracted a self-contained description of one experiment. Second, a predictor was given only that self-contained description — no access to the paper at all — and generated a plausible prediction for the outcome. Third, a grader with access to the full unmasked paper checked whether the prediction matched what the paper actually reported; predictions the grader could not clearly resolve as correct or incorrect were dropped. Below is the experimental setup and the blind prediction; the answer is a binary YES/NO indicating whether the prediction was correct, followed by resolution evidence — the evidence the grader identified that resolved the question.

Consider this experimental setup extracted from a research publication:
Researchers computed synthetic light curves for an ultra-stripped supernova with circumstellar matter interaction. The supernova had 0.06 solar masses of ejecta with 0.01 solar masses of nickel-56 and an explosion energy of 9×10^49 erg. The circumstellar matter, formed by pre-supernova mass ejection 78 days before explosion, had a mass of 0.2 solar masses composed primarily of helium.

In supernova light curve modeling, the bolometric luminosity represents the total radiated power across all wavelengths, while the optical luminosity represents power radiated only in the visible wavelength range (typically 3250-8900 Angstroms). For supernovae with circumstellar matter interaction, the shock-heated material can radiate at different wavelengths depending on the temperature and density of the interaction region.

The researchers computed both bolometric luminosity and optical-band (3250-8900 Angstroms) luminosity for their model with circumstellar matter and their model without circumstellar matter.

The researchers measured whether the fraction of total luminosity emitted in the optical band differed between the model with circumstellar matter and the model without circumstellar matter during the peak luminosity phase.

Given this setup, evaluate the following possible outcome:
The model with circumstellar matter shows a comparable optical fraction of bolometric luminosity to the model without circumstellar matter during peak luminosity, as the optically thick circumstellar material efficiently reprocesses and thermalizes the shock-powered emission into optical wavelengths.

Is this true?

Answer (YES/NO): NO